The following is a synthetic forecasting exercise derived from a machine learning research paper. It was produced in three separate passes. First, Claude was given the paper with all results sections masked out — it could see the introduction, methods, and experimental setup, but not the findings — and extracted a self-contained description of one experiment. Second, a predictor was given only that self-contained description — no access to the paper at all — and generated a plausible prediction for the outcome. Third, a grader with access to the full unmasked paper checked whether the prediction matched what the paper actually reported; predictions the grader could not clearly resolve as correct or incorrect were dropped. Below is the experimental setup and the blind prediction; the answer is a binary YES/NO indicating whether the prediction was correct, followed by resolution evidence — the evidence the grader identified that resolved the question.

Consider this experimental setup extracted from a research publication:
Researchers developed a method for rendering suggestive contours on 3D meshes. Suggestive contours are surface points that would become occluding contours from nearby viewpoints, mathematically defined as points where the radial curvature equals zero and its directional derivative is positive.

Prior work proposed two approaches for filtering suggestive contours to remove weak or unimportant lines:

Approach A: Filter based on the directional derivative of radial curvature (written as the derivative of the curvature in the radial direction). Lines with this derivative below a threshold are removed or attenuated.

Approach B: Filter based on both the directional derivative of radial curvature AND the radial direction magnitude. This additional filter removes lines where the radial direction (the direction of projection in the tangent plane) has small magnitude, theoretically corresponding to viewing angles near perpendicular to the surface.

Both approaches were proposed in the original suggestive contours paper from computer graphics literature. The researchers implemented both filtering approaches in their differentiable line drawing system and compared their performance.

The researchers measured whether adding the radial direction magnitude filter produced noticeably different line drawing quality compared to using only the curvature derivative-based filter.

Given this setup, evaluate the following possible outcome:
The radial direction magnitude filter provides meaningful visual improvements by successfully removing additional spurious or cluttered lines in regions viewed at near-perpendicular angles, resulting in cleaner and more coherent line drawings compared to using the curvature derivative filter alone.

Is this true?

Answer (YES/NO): NO